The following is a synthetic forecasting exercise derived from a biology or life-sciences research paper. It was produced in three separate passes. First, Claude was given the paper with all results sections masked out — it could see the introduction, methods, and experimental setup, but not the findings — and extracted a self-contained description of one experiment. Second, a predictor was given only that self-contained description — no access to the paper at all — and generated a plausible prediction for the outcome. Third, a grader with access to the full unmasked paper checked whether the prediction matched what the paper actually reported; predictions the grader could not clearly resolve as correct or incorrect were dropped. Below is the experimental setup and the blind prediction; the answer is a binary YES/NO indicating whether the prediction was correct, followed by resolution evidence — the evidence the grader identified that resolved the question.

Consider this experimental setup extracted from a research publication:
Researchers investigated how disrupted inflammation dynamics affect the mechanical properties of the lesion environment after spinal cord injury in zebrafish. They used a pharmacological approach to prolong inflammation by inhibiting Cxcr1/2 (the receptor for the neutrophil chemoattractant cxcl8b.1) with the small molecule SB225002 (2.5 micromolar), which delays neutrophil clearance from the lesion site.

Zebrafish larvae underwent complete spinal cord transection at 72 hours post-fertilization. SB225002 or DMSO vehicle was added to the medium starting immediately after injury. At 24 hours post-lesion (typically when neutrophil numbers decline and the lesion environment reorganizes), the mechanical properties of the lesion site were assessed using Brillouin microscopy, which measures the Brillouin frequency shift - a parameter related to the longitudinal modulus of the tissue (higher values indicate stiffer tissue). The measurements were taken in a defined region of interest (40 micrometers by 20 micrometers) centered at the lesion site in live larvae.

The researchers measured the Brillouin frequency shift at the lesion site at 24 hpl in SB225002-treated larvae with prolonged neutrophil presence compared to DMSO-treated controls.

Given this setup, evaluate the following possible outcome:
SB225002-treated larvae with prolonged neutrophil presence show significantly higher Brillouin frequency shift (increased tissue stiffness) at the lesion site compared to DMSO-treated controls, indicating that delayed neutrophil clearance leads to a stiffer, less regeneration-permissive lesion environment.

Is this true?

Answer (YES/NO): YES